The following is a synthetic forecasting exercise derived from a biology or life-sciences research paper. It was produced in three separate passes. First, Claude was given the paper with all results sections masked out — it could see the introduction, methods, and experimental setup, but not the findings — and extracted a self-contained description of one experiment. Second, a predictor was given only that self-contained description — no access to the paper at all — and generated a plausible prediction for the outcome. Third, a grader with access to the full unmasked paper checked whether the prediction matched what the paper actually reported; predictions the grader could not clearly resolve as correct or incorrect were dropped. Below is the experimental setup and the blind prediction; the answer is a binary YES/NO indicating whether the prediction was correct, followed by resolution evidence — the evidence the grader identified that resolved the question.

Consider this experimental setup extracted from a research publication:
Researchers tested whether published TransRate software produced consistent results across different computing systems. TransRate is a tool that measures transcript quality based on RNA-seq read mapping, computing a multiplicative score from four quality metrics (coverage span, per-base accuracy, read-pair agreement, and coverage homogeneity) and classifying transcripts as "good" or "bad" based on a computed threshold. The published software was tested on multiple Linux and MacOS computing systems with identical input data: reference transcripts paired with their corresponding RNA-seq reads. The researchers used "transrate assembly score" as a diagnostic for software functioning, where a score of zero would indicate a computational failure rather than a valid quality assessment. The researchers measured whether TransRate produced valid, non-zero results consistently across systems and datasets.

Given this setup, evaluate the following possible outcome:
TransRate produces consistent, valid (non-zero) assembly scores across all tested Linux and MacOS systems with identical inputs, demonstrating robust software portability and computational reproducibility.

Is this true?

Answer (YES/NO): NO